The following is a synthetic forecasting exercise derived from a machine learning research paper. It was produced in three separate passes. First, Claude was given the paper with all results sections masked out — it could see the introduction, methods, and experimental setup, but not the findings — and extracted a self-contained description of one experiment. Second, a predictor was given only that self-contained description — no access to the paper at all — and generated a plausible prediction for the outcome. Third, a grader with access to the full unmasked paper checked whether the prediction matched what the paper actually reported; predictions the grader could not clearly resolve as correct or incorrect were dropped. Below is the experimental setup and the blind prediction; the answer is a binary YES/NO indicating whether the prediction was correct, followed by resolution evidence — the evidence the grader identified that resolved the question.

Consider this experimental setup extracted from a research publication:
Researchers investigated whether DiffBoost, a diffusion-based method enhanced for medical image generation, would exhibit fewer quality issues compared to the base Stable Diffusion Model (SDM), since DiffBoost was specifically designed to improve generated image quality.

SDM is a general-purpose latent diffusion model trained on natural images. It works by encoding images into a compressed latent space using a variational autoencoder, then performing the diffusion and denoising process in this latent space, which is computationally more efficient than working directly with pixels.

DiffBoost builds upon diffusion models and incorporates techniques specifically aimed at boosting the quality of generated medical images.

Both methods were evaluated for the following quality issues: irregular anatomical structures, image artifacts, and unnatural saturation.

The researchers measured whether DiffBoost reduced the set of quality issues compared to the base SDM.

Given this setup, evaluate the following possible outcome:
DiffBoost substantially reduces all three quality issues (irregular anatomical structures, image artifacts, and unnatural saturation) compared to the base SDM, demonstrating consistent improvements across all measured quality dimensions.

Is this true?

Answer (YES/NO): NO